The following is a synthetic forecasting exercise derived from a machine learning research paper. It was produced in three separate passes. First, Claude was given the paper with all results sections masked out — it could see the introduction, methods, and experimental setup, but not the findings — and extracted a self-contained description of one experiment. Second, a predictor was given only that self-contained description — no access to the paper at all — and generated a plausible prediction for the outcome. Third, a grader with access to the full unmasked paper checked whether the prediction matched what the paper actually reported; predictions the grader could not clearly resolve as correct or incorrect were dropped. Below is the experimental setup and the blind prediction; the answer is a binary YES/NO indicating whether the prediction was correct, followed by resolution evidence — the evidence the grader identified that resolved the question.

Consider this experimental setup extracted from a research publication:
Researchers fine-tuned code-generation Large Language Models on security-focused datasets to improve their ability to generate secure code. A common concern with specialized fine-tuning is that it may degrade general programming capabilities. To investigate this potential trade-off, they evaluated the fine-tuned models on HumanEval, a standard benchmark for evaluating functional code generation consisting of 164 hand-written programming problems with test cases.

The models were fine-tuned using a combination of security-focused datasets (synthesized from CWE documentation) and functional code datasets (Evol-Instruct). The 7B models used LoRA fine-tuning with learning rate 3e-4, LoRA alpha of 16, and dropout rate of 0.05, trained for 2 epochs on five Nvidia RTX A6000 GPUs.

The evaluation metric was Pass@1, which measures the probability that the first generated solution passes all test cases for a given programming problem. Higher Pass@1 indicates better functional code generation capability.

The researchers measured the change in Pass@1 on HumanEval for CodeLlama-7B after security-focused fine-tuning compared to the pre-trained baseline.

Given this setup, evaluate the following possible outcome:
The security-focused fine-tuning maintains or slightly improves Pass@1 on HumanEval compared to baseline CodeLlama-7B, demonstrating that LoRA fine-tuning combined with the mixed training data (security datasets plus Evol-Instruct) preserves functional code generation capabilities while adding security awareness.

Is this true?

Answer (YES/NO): NO